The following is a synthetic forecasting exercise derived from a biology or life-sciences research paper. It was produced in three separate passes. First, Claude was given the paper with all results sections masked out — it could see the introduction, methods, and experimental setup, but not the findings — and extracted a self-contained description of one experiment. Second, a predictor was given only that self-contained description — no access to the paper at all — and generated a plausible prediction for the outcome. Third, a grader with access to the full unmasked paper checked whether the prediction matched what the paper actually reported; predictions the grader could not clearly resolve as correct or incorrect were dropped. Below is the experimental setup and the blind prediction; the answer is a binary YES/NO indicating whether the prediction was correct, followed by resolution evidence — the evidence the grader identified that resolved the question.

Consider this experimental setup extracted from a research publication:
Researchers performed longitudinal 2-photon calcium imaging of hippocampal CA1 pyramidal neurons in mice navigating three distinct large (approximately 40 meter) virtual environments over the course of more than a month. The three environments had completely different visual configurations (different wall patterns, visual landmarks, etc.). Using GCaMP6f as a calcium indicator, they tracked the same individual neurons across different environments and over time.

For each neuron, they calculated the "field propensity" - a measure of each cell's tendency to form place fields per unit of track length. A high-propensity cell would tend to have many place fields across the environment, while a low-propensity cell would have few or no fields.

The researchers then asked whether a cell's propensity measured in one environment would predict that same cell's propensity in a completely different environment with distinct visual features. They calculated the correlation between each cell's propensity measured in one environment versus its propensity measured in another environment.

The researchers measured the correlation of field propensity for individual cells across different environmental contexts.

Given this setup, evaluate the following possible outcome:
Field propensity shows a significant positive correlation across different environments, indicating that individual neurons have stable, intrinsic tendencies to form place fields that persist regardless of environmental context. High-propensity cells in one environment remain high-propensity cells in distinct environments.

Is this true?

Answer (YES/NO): YES